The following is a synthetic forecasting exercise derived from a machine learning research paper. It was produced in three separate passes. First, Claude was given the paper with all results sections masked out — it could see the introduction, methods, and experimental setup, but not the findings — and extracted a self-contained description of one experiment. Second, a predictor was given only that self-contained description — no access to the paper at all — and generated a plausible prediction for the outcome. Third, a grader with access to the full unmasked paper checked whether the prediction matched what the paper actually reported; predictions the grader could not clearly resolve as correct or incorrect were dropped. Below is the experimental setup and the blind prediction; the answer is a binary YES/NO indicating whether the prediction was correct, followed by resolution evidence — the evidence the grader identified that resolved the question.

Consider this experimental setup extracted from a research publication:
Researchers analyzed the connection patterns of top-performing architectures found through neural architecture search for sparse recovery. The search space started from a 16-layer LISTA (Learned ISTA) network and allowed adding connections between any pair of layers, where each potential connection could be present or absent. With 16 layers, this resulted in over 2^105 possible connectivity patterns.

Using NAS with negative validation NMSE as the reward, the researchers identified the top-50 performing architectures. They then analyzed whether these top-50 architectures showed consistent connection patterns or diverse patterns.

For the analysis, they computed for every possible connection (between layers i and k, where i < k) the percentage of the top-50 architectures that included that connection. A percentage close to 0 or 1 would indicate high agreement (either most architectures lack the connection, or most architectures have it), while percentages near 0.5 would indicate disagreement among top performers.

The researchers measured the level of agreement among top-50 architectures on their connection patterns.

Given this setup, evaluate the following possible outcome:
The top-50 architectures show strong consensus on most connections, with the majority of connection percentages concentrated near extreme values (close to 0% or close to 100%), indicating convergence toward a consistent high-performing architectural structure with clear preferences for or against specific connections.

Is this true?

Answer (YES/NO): YES